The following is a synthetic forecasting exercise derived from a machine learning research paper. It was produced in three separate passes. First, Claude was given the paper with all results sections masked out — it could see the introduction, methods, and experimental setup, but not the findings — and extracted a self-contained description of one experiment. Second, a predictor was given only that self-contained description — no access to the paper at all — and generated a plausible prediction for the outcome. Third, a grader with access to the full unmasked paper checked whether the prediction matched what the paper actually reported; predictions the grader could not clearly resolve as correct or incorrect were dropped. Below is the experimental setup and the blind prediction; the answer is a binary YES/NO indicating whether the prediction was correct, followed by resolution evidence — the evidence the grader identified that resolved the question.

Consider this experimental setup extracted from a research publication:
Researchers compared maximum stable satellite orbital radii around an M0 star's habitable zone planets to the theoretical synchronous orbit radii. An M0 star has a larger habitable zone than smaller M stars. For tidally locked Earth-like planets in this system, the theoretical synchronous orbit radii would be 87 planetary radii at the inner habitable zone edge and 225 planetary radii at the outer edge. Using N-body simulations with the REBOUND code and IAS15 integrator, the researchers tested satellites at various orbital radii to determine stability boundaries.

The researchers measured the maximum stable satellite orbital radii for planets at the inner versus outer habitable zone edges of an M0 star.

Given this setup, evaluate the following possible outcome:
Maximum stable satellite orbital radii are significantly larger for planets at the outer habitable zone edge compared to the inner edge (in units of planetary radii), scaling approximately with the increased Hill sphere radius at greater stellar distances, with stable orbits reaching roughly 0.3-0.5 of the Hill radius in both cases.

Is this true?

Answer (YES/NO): YES